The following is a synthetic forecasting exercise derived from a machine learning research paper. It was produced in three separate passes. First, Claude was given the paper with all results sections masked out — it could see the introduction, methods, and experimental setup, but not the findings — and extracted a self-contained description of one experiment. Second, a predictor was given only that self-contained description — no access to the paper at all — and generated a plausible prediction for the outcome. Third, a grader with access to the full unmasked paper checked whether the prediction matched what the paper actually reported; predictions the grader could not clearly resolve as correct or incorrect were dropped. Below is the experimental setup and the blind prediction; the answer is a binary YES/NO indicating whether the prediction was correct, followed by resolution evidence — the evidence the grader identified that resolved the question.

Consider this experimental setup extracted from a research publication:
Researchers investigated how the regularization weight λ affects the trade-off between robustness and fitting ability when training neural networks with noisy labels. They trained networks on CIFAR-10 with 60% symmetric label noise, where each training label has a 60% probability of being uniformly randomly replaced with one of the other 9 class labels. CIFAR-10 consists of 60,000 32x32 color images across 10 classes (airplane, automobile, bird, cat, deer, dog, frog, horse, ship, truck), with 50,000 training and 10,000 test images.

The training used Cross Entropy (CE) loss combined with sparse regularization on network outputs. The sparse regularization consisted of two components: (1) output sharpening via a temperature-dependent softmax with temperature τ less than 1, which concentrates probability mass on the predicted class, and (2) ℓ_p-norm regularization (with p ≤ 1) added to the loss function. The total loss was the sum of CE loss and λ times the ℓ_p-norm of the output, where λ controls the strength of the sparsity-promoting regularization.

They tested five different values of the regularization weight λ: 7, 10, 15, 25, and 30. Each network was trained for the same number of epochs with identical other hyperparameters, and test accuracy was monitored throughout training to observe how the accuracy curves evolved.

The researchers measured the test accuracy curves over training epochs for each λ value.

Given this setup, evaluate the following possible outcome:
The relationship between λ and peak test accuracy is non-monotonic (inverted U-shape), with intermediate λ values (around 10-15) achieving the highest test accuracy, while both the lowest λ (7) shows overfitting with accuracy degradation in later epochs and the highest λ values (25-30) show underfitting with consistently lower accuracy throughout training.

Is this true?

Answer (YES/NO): YES